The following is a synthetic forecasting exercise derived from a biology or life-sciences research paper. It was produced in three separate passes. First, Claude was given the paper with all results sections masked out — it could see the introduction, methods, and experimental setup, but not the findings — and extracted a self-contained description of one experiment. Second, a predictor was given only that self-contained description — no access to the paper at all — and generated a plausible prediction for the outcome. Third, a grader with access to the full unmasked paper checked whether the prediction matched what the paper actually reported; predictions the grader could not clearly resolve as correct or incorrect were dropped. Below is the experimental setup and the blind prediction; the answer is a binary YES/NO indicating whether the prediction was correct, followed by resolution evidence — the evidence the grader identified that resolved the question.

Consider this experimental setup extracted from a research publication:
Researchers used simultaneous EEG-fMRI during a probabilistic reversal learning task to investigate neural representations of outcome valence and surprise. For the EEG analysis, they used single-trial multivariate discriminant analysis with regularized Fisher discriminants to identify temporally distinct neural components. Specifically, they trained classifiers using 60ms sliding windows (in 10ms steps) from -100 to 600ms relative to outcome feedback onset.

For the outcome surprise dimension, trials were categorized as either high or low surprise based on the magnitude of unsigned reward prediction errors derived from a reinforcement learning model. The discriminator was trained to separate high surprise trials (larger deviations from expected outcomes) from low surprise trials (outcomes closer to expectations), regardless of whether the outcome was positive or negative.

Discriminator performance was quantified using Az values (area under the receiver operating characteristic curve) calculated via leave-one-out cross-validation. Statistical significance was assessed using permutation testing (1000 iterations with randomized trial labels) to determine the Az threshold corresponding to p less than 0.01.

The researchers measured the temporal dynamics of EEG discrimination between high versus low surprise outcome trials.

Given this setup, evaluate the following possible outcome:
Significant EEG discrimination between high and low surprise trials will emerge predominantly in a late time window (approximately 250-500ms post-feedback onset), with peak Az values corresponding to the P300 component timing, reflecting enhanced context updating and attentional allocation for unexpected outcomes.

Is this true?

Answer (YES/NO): YES